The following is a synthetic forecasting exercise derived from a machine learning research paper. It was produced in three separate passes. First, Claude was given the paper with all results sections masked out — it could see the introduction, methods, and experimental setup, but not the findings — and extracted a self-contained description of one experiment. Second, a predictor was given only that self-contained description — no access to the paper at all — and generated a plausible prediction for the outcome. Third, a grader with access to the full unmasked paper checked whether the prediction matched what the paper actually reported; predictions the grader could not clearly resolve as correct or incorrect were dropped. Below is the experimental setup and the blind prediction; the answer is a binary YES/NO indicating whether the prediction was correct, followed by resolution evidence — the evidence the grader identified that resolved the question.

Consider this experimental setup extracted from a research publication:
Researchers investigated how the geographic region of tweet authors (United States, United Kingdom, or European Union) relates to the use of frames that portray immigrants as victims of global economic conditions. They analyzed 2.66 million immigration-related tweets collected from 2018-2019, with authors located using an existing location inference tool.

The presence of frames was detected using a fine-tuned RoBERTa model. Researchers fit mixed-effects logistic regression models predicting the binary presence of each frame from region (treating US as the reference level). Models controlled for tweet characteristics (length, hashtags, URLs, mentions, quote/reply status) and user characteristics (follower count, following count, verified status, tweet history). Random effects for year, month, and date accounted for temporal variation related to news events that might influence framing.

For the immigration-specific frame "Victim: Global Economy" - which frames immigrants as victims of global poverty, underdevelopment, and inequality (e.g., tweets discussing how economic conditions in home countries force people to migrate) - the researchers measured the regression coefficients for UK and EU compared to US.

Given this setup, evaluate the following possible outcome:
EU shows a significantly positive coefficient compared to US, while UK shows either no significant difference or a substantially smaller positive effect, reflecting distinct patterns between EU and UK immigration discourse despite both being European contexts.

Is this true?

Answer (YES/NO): NO